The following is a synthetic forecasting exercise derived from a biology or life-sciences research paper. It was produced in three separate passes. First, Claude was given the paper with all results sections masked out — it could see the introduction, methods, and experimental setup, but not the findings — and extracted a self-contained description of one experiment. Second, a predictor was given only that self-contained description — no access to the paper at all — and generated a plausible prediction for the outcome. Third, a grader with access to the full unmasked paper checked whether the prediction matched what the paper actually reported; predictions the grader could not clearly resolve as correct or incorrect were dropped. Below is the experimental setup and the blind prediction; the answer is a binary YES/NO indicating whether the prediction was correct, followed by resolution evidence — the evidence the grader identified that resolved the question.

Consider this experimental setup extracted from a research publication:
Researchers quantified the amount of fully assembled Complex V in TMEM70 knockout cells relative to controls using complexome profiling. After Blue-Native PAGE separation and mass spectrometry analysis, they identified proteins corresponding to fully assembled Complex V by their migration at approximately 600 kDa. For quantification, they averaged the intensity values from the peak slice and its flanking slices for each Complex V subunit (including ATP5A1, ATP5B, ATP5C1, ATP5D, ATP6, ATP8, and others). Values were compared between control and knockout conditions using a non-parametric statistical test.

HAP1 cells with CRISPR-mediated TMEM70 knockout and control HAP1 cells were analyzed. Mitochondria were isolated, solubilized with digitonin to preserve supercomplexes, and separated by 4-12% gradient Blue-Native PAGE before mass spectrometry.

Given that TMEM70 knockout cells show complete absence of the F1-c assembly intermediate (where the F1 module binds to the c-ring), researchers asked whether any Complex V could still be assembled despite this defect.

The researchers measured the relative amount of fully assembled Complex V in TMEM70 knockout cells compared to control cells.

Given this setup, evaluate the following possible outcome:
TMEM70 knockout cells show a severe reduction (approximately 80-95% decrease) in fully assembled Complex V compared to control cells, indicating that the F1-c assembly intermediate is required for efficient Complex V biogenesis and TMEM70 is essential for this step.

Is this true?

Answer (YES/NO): NO